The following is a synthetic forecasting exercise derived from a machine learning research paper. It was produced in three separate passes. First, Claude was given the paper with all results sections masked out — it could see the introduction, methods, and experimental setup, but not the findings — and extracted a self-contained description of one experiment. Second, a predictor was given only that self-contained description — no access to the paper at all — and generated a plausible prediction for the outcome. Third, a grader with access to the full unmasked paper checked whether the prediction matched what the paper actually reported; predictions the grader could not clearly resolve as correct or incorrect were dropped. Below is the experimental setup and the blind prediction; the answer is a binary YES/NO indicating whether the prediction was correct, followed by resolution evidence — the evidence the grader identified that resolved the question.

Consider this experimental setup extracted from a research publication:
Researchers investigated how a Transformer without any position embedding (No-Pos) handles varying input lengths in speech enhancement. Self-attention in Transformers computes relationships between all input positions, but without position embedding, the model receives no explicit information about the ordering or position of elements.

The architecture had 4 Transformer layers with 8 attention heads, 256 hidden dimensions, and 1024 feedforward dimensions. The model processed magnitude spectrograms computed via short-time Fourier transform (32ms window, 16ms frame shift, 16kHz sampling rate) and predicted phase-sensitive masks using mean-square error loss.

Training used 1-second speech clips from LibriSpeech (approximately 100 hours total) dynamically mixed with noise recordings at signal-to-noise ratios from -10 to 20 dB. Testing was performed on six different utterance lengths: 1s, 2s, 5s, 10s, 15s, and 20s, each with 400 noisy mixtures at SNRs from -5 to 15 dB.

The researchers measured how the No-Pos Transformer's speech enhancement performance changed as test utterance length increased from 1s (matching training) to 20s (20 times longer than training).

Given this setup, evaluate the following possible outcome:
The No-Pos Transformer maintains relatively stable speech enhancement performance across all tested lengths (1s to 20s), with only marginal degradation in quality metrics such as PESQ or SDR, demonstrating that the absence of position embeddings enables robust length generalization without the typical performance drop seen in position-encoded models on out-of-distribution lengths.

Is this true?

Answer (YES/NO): NO